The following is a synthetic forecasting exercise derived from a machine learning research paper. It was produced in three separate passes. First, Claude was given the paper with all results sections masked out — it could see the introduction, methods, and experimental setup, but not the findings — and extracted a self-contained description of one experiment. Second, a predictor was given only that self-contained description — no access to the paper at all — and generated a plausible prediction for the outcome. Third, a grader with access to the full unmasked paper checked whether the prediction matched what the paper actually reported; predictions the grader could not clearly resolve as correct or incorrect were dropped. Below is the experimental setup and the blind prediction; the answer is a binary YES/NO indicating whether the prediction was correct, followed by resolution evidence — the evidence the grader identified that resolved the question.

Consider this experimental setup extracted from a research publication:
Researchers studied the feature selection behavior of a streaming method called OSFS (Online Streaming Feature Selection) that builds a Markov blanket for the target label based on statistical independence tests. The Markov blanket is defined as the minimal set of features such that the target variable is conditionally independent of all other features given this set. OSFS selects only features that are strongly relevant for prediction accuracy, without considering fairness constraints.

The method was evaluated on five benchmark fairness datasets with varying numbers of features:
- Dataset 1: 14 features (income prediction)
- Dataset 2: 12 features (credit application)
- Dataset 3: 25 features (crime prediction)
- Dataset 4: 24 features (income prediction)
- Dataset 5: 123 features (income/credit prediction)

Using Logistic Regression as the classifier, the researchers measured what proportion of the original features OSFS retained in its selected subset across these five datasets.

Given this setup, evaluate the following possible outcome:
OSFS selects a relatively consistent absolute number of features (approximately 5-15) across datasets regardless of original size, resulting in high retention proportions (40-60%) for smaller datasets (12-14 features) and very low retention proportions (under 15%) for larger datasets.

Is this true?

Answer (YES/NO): NO